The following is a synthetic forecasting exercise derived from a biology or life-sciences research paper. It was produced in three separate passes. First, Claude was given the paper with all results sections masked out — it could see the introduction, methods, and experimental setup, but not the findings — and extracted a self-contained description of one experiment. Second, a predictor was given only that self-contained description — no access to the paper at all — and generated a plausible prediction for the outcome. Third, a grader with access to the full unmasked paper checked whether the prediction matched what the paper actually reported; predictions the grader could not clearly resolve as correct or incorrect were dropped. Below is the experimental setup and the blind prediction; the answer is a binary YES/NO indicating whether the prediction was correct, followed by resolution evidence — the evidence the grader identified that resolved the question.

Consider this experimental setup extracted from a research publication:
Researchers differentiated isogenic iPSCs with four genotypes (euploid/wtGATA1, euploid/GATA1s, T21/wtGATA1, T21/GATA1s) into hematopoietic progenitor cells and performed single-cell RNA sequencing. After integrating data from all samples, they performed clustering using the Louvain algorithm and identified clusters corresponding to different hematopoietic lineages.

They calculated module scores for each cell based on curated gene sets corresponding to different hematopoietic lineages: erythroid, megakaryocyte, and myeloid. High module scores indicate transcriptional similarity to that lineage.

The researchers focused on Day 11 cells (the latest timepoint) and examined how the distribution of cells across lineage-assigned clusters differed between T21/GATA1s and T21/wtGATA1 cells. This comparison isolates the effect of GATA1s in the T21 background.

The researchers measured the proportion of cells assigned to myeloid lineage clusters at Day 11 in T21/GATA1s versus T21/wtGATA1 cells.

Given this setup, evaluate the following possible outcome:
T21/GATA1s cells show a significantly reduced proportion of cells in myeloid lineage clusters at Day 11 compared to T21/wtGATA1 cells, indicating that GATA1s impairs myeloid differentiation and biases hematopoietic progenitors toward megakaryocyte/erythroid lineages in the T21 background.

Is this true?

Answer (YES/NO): NO